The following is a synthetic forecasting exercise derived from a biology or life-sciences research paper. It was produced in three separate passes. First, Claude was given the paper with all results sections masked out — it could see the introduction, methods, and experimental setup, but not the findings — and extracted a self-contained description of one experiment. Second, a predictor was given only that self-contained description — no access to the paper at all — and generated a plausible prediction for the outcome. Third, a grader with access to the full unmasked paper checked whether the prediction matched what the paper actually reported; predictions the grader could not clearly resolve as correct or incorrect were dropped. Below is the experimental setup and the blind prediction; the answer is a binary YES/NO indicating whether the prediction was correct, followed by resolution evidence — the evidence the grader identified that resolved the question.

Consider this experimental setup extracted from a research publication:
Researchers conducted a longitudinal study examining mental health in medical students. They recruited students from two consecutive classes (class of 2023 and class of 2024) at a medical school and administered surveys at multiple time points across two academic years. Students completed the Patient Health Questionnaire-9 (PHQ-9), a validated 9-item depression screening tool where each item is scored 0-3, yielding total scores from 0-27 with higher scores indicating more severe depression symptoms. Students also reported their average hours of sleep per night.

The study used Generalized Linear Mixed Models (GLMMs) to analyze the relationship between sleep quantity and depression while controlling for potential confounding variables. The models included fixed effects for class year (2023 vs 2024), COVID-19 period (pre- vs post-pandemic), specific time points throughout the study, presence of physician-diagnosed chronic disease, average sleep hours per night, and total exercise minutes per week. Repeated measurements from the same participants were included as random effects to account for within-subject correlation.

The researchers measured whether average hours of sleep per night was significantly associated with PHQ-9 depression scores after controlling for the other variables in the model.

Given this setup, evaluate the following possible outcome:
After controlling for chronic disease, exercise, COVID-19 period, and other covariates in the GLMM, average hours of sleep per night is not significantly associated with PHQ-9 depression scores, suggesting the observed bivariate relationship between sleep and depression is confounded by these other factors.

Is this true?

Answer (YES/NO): NO